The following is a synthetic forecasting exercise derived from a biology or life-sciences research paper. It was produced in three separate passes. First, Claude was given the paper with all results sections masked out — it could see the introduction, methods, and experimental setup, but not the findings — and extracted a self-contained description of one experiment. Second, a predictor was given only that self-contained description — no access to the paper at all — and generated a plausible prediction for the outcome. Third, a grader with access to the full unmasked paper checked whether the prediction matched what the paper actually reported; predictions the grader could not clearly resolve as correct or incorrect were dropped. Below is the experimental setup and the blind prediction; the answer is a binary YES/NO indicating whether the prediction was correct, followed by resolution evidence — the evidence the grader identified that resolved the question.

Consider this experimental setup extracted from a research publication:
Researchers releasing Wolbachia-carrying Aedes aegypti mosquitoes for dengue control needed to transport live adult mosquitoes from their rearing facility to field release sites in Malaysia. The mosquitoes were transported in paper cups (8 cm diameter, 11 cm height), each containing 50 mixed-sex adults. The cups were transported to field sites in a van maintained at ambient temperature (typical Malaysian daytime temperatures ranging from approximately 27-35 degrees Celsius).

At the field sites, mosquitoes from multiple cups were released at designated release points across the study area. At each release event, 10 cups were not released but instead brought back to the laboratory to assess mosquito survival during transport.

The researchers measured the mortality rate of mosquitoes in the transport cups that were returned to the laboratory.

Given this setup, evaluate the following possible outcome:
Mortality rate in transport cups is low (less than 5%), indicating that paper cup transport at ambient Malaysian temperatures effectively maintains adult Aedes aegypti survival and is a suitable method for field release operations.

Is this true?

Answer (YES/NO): YES